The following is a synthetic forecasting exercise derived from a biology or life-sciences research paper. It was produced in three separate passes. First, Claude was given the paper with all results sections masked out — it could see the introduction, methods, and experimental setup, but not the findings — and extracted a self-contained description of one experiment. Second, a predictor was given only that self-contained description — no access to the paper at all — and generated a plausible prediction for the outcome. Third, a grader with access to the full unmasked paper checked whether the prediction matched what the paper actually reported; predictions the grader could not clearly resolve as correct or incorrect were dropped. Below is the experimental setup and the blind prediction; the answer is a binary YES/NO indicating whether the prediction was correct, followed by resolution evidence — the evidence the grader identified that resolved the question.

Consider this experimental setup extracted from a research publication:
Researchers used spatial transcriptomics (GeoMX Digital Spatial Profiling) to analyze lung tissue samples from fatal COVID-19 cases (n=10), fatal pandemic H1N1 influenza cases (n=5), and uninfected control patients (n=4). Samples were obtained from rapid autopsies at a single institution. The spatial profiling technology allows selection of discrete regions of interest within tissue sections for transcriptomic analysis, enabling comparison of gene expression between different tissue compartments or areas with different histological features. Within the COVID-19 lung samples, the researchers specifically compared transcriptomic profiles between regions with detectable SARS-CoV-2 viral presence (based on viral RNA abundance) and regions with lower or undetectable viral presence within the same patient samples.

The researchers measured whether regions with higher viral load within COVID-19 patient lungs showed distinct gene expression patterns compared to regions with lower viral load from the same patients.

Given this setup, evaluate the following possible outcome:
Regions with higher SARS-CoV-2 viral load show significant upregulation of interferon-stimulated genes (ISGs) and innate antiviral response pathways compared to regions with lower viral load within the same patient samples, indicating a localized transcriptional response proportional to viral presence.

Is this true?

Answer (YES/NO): YES